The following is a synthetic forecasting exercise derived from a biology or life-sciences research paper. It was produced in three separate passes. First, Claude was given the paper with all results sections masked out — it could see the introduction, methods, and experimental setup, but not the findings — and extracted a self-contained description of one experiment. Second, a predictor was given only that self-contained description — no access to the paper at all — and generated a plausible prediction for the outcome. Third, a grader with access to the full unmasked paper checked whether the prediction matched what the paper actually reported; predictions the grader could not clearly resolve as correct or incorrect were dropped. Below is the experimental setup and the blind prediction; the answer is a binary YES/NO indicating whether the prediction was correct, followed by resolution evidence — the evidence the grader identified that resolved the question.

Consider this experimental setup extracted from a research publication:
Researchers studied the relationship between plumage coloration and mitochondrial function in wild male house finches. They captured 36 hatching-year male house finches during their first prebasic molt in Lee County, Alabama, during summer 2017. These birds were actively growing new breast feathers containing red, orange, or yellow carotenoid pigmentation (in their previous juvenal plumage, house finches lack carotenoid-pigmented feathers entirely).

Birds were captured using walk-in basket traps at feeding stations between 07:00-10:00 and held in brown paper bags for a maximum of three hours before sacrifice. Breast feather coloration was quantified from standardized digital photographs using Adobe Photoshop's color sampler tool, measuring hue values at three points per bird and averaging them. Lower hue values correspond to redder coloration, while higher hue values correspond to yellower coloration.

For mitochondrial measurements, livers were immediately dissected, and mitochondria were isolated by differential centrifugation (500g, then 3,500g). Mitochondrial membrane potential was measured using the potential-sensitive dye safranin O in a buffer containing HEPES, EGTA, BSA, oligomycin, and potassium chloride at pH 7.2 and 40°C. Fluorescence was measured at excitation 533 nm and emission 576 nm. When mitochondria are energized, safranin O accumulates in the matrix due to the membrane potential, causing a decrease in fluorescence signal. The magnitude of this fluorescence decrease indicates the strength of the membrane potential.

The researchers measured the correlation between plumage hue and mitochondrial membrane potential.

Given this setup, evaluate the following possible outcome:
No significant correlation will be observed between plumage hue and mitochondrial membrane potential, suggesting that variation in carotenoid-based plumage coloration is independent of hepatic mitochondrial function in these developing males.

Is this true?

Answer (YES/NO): NO